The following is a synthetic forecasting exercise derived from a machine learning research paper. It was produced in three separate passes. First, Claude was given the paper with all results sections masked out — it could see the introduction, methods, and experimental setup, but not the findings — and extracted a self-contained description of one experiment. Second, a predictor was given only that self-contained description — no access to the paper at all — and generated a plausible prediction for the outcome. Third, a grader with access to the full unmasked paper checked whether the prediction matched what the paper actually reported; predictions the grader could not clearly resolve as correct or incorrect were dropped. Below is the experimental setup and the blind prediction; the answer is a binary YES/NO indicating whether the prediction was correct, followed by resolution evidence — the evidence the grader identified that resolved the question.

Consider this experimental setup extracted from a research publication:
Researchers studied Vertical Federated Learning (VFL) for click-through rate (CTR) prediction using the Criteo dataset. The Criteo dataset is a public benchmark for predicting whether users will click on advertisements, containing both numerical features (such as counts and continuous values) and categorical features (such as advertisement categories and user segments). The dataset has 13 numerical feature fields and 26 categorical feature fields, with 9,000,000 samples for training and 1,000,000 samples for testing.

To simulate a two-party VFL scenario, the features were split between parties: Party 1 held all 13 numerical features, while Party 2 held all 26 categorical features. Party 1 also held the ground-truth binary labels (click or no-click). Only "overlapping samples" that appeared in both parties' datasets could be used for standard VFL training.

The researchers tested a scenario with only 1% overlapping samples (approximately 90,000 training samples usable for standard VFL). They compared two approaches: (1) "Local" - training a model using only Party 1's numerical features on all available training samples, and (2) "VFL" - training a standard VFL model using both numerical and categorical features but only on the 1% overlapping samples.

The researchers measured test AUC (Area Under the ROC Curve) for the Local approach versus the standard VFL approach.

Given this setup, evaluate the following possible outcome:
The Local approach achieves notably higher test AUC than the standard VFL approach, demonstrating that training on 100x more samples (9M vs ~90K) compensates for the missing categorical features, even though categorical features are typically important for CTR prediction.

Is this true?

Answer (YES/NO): NO